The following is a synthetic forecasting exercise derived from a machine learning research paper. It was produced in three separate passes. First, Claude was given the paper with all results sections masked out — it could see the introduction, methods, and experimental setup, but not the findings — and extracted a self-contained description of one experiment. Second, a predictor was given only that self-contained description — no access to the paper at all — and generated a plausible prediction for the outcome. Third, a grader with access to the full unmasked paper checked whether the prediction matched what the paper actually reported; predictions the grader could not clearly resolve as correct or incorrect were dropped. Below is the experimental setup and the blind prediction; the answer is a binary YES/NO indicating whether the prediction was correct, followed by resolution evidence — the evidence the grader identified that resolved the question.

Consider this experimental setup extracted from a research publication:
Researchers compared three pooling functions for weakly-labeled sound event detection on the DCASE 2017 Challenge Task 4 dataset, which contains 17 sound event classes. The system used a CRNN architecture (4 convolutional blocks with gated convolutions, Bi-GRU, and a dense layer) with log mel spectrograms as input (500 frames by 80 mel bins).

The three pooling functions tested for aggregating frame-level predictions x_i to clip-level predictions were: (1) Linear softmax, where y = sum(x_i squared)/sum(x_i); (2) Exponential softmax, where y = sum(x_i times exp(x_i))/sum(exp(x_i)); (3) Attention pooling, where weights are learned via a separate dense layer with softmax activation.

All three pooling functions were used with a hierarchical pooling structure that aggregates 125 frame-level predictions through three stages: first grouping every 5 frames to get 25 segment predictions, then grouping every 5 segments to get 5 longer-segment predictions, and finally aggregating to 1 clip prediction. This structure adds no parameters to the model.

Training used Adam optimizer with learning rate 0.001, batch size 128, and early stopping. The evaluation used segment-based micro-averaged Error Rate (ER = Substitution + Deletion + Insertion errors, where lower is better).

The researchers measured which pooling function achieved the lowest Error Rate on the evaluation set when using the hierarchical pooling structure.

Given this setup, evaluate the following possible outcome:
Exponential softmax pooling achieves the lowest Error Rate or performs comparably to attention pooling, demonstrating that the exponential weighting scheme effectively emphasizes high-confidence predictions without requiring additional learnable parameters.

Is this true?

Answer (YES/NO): YES